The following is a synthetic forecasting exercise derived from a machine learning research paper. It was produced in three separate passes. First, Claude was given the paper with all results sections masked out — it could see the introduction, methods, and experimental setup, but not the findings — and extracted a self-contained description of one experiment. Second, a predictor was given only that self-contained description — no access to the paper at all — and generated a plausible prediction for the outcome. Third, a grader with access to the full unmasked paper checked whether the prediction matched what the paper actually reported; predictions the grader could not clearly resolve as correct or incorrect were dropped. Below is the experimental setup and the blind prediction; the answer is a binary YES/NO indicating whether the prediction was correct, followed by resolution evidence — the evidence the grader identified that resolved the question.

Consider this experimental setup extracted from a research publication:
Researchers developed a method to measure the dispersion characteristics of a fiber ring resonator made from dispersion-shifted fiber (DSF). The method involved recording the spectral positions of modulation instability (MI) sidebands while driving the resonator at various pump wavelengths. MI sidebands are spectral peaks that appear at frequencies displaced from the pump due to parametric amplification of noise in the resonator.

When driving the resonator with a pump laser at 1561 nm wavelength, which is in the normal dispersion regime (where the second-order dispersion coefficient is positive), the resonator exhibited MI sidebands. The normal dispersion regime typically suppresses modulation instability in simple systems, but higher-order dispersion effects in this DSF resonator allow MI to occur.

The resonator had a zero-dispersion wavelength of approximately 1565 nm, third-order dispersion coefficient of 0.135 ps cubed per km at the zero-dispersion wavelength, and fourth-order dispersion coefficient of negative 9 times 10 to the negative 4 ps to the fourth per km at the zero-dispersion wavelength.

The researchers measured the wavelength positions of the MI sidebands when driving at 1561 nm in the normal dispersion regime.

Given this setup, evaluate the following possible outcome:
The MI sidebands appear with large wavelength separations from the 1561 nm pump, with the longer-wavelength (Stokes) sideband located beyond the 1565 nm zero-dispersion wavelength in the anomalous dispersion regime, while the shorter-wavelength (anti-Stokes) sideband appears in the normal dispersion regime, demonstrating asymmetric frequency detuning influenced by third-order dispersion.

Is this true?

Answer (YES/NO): YES